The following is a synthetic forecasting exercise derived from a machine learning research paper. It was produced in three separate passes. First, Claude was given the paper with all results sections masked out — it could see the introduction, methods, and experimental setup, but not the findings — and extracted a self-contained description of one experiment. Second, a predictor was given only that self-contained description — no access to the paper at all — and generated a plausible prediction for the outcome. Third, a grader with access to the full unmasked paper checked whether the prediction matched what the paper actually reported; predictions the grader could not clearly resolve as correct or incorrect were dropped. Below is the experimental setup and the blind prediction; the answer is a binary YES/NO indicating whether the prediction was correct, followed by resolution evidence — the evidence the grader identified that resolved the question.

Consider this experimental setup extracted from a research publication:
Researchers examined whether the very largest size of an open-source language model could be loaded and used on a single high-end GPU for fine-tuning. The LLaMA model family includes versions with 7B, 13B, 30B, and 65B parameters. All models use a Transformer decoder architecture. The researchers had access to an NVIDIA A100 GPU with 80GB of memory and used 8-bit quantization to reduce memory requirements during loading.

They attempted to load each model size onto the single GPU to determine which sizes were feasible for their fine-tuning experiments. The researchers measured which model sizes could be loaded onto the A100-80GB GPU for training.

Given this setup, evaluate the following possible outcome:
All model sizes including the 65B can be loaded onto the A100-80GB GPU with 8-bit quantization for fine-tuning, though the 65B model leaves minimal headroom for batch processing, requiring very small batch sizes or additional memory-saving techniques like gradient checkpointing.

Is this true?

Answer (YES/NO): NO